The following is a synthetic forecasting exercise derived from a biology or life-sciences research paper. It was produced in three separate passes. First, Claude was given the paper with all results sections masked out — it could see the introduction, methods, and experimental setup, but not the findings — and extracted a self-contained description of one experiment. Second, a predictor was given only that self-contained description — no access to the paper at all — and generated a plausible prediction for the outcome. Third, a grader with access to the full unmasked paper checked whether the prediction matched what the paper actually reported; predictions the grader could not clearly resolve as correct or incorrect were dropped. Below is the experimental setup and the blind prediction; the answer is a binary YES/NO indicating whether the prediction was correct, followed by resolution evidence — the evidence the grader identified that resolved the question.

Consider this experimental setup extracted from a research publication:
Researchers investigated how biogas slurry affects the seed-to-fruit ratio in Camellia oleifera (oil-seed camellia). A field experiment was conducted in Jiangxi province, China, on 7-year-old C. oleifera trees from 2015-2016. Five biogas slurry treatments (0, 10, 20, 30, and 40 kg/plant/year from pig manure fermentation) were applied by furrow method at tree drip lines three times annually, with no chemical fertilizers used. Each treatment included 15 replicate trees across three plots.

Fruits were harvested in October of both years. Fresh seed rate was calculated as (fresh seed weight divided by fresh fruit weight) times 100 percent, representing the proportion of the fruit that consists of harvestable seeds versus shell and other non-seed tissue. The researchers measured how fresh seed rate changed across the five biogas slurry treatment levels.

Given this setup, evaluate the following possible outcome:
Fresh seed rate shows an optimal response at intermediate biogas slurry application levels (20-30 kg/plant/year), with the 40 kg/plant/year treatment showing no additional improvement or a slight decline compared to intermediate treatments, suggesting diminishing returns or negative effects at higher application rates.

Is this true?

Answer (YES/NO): NO